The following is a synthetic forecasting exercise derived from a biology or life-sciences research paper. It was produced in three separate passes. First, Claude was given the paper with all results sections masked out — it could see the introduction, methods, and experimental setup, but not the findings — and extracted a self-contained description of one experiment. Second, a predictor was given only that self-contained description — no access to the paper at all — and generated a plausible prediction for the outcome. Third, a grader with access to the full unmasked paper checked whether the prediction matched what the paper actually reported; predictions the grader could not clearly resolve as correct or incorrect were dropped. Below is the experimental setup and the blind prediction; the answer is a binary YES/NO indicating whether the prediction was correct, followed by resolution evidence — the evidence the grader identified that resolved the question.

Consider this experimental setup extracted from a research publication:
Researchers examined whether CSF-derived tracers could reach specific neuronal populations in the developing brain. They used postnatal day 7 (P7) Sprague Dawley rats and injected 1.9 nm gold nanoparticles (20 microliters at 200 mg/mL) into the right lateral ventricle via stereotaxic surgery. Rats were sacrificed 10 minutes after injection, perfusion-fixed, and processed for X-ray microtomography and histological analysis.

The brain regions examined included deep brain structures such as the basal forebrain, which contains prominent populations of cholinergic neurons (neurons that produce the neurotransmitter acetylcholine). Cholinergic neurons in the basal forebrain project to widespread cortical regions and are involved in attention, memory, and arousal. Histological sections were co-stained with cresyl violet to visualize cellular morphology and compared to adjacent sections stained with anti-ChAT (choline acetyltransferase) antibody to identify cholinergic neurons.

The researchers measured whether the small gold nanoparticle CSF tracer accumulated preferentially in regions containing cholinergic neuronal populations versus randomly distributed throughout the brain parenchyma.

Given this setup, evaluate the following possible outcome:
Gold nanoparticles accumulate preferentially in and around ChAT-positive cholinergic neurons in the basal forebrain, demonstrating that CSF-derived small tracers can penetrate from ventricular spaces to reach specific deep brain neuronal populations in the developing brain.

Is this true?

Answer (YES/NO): YES